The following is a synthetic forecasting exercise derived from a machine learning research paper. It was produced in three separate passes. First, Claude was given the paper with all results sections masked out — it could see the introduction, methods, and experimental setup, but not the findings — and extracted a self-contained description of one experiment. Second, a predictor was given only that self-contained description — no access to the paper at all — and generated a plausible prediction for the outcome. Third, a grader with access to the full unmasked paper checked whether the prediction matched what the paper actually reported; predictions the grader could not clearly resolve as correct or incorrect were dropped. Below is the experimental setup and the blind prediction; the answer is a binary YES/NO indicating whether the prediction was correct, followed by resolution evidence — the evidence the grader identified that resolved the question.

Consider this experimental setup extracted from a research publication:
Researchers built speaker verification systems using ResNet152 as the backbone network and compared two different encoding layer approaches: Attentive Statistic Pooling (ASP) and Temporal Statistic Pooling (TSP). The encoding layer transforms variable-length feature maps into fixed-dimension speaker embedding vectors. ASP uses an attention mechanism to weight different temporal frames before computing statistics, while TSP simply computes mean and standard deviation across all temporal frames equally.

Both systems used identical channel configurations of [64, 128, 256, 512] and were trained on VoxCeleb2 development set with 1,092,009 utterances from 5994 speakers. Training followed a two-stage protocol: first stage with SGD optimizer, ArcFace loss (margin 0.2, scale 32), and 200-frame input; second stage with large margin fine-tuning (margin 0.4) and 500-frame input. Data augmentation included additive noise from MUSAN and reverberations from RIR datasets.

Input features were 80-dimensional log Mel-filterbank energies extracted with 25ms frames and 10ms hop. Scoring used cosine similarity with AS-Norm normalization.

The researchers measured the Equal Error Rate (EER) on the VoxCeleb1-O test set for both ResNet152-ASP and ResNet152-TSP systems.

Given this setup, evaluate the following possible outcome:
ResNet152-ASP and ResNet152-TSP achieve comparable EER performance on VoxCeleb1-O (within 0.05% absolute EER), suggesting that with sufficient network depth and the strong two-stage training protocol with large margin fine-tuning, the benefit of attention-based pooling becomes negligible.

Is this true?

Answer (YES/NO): YES